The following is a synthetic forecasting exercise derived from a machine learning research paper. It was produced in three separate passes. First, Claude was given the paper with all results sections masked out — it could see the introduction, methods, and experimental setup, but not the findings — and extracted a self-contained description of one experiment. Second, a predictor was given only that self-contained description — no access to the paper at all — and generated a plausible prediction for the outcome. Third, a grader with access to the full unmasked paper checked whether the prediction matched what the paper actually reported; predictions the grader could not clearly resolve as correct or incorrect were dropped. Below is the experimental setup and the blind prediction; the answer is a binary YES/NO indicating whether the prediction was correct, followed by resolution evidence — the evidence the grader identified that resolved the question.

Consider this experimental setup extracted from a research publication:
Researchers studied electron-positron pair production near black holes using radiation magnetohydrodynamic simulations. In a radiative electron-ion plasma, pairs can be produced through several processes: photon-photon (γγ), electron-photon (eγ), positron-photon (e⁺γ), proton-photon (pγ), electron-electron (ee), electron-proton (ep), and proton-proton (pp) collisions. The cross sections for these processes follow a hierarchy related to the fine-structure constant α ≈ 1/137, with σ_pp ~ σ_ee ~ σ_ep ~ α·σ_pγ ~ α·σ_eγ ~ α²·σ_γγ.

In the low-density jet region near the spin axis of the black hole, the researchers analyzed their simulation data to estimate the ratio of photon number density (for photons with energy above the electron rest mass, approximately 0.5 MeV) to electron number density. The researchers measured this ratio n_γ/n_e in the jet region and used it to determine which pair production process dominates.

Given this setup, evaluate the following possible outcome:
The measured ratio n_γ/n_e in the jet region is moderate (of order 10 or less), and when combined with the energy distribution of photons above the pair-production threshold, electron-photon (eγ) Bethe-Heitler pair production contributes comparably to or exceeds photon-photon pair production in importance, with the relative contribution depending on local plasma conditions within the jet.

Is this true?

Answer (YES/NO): NO